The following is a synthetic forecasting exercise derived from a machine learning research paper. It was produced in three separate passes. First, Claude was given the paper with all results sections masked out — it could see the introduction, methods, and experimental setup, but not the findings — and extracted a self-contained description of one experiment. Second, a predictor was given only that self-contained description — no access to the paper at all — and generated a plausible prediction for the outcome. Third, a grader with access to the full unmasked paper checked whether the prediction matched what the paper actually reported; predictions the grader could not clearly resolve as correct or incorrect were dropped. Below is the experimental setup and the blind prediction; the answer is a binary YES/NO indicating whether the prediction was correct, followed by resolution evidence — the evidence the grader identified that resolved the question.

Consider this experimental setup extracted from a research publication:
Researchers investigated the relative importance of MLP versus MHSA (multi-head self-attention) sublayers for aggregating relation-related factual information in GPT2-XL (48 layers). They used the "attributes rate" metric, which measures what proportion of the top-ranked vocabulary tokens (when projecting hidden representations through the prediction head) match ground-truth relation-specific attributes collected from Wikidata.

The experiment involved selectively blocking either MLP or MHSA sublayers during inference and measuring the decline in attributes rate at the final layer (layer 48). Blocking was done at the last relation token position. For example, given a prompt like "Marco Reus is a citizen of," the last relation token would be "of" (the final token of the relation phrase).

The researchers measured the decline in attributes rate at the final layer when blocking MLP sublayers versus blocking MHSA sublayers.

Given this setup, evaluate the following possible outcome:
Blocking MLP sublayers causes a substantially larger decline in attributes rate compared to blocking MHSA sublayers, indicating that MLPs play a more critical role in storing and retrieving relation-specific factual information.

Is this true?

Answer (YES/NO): YES